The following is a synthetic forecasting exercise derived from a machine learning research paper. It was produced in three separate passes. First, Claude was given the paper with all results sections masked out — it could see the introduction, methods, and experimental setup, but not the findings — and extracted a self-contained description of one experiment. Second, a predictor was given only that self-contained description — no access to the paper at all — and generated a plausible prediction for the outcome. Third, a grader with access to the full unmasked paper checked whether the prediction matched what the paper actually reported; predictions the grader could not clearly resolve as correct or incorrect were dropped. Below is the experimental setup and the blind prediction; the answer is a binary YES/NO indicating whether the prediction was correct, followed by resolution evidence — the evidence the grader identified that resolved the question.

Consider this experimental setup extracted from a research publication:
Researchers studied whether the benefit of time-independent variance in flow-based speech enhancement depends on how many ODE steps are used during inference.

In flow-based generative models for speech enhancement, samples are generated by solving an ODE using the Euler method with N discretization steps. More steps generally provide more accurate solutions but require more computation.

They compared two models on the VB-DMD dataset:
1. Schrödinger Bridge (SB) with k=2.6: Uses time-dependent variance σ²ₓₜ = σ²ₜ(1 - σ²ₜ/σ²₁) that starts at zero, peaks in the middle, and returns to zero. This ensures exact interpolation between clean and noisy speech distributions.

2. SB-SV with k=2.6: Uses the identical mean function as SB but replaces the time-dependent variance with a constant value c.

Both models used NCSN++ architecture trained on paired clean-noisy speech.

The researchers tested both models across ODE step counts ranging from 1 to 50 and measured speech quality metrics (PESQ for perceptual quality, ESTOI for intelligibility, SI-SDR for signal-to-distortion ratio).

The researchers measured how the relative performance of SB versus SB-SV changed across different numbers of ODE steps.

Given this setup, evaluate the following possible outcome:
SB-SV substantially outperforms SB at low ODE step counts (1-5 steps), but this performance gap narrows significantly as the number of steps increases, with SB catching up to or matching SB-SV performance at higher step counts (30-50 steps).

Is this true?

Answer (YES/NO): NO